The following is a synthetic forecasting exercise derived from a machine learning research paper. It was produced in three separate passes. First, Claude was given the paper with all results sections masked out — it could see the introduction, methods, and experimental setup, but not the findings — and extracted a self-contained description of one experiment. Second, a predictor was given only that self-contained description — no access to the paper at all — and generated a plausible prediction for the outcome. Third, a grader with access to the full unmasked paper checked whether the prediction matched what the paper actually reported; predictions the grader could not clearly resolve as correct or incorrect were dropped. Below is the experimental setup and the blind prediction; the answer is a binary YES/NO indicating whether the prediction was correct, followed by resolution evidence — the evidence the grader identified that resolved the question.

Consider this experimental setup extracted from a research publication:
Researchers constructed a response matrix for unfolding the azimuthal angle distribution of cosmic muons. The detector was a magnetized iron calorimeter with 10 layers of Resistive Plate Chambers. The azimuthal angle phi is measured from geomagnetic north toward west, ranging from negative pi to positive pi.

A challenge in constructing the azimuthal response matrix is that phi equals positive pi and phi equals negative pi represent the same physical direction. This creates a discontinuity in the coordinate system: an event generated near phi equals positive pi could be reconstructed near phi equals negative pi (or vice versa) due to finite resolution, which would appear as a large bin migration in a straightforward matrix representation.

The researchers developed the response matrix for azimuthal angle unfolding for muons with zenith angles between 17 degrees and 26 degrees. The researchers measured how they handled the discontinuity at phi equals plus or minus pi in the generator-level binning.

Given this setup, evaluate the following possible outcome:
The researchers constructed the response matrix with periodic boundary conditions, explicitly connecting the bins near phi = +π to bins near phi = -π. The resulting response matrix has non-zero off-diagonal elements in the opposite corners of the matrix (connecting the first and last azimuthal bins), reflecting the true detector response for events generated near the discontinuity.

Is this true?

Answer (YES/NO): NO